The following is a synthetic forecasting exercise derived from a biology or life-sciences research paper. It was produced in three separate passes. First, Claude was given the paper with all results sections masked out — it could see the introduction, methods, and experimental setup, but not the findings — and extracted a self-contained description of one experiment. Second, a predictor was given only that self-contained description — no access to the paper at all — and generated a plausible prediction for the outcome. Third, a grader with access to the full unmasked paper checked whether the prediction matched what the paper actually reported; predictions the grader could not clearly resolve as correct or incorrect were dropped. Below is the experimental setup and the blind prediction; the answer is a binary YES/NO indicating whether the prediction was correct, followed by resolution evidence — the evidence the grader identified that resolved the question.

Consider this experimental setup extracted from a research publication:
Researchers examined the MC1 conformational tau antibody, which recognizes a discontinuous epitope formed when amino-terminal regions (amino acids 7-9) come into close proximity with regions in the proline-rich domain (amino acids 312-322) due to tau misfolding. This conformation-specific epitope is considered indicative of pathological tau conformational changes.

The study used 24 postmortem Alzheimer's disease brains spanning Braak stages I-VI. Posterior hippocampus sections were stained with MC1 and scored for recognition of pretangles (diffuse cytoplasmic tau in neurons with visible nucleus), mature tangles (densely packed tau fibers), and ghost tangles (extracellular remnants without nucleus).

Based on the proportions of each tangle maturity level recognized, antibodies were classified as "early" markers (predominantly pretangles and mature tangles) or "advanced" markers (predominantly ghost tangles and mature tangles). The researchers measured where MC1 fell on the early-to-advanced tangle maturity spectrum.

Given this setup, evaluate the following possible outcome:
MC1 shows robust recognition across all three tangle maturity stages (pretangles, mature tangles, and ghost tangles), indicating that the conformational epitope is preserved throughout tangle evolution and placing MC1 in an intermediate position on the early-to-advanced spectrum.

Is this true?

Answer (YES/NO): NO